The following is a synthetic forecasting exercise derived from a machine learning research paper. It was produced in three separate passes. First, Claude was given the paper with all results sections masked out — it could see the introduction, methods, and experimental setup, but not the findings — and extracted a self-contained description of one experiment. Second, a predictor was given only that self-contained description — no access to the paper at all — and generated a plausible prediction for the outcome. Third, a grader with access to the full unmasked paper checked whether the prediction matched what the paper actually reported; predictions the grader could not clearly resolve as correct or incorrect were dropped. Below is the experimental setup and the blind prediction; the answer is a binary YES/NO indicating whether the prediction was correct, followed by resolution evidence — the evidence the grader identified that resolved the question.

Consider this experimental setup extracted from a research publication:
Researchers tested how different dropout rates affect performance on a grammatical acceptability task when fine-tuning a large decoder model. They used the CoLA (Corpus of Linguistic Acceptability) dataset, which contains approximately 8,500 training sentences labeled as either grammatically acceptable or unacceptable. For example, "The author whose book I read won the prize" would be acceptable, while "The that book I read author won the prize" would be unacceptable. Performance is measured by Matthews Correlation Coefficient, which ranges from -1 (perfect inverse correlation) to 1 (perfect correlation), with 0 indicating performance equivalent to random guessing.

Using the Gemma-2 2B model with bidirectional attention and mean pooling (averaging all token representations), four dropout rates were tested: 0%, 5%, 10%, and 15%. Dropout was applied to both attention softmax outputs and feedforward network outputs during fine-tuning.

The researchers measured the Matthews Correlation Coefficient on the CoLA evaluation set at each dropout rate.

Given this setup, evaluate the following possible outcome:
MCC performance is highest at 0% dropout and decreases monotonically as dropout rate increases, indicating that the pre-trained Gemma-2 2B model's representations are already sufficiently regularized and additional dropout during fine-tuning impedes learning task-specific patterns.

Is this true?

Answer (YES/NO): NO